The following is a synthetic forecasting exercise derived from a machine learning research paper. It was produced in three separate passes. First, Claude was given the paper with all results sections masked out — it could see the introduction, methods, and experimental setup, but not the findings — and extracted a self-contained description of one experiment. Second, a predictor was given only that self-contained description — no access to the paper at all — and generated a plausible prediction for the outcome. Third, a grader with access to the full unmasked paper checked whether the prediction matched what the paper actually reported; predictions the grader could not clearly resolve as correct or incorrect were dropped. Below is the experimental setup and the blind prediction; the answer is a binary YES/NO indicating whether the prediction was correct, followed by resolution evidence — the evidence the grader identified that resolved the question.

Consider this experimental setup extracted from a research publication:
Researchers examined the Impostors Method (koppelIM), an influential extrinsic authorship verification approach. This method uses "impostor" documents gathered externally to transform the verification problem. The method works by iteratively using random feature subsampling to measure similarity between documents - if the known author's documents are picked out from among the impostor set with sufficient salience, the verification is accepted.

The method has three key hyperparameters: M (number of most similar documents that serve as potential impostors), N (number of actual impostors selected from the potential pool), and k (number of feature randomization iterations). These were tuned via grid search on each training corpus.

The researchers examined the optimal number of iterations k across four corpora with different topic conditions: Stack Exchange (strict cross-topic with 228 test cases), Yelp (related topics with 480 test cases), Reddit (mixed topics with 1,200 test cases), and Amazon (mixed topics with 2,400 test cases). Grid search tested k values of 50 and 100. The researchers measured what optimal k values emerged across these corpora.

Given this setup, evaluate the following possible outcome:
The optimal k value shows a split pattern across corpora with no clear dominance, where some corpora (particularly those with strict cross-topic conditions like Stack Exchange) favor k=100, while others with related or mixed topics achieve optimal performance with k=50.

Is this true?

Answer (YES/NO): NO